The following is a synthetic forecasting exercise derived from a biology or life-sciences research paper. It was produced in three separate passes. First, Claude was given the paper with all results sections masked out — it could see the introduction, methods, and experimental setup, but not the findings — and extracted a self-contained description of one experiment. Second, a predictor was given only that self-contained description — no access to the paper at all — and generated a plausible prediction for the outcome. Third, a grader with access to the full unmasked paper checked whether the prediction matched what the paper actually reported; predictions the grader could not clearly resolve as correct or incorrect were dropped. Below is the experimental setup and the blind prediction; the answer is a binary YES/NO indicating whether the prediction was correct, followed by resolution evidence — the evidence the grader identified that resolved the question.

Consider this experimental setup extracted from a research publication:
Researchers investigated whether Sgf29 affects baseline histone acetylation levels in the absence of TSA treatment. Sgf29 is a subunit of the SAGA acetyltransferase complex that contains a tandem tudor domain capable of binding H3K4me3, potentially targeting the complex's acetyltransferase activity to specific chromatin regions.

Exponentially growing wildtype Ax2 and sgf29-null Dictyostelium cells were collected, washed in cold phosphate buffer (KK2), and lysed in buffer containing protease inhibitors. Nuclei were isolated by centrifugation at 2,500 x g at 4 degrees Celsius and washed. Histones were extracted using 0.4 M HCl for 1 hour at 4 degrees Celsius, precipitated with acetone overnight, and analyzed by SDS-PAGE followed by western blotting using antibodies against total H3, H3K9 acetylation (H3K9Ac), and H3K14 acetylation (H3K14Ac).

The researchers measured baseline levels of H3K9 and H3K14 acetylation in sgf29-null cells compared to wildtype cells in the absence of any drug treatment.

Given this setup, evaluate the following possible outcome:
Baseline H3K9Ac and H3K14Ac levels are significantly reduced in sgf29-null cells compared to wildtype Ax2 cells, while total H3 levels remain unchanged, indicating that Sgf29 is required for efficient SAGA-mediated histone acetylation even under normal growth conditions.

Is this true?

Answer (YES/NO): NO